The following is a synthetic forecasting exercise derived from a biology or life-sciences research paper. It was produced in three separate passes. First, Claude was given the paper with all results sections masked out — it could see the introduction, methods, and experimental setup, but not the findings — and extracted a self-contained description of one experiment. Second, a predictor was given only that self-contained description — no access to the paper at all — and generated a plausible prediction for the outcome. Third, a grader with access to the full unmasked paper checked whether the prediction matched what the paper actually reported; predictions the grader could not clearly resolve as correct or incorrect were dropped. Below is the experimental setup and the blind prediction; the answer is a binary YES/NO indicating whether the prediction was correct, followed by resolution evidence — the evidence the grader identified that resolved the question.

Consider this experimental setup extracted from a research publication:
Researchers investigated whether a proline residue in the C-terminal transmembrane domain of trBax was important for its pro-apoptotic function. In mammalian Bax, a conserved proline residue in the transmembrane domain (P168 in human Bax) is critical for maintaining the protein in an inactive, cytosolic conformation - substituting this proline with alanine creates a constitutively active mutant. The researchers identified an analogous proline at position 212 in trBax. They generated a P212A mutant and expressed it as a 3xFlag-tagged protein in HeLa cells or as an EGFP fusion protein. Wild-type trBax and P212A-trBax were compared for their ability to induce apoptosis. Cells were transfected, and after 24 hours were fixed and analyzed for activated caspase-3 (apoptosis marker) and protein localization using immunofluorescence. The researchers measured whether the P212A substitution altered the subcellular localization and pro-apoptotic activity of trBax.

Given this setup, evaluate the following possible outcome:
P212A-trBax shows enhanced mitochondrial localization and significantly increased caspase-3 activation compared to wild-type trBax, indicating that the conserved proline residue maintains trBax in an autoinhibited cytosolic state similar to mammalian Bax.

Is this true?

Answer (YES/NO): NO